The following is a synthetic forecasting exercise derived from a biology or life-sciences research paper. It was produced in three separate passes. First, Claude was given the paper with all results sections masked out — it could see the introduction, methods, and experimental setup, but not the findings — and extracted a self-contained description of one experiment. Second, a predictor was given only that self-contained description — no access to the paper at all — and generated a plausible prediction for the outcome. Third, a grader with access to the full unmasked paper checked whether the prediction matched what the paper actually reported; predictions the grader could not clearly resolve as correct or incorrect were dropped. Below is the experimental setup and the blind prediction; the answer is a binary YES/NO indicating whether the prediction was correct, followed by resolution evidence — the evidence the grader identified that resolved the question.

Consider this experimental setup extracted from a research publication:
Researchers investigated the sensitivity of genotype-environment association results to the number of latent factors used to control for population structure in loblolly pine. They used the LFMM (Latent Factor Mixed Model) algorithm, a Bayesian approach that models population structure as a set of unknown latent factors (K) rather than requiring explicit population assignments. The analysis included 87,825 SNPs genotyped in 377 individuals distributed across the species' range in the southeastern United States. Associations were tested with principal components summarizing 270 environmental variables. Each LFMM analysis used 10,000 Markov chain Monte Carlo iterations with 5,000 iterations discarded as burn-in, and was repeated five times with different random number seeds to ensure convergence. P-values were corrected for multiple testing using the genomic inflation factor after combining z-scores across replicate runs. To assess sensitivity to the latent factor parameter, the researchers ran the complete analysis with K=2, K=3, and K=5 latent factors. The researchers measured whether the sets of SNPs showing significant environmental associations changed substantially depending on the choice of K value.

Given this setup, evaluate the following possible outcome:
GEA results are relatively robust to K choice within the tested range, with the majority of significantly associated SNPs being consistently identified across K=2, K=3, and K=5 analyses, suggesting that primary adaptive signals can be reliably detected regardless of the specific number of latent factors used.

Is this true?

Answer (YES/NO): YES